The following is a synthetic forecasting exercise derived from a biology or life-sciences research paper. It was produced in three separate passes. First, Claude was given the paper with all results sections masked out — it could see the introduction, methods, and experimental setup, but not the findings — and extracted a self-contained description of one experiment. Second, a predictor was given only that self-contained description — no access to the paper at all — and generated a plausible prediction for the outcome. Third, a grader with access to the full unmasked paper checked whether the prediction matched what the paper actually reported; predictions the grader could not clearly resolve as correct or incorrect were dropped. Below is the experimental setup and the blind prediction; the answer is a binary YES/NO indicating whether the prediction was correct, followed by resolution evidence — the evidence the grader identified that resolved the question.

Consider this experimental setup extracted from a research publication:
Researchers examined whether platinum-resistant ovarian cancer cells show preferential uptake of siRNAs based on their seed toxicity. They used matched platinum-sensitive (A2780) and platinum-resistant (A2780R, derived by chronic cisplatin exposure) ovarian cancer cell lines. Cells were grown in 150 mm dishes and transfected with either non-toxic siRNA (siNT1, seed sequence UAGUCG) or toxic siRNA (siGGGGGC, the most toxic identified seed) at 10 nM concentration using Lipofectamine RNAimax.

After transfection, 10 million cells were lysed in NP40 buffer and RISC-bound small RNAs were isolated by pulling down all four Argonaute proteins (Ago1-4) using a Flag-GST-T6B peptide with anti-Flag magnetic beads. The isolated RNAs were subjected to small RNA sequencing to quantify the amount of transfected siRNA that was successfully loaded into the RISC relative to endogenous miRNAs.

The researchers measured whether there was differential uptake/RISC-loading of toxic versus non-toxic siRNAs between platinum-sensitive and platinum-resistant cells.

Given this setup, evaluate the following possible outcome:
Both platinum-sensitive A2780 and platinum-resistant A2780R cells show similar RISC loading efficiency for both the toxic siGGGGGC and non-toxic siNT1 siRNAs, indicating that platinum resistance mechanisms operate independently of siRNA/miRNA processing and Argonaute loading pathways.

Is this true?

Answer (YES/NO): NO